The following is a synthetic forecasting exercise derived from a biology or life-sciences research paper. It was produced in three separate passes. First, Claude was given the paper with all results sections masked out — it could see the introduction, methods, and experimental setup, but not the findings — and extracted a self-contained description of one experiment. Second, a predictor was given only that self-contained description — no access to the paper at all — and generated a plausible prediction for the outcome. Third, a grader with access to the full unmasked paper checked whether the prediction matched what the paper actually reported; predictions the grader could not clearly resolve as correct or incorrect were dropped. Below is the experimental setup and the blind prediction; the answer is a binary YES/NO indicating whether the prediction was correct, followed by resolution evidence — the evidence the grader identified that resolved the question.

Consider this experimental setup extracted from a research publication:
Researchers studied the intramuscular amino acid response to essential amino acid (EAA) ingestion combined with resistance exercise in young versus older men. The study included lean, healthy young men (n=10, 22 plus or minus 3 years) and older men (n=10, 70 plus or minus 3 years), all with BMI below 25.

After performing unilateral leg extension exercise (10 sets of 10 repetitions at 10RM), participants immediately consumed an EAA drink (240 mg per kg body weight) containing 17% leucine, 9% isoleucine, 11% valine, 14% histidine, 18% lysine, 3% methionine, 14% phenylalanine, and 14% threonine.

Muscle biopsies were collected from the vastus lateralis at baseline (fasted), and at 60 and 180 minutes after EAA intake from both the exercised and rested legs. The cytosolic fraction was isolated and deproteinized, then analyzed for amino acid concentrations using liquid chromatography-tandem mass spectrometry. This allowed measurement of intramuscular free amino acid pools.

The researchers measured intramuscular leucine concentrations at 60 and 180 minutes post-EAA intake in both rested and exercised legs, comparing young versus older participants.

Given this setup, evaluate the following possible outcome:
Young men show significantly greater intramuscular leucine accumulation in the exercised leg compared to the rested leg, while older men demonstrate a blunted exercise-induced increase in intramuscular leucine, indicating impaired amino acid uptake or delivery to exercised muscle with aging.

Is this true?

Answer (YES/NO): NO